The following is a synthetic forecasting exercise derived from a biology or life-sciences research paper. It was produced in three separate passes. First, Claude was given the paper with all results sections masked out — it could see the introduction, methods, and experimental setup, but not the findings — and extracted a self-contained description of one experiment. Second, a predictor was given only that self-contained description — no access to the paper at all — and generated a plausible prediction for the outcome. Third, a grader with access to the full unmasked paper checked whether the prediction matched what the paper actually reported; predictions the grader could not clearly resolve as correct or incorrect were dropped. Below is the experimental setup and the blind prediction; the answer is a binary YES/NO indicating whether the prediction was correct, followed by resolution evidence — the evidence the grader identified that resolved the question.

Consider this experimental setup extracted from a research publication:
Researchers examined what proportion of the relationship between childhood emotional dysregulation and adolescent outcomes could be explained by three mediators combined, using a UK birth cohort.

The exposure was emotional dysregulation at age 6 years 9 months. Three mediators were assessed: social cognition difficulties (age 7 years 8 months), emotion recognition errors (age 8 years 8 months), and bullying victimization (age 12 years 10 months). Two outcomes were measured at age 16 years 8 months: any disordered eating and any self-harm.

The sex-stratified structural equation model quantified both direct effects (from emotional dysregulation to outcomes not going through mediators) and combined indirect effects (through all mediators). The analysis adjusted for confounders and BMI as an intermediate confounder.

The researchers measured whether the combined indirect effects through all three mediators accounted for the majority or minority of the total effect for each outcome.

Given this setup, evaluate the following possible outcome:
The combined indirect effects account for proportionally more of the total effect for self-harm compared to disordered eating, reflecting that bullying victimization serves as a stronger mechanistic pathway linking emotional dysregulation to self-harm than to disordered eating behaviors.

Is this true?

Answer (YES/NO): NO